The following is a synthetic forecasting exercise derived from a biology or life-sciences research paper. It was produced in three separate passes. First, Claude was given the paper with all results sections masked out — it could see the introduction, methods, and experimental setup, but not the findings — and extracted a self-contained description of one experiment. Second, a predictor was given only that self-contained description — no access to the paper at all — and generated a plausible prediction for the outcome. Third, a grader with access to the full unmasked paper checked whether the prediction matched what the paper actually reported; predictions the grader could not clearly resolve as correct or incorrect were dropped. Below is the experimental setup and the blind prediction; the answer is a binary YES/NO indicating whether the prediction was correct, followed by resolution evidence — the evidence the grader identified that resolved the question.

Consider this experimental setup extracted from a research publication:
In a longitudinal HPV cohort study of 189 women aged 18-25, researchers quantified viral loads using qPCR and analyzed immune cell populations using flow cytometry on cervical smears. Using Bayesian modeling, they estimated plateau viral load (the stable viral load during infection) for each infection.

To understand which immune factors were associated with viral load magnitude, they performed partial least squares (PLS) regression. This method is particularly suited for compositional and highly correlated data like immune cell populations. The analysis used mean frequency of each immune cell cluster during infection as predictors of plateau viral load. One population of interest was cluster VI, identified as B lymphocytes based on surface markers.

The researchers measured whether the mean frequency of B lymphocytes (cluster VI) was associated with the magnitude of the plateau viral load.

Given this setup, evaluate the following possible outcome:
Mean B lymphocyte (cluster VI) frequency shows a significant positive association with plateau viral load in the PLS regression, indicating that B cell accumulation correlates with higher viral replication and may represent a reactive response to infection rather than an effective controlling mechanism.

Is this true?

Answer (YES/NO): NO